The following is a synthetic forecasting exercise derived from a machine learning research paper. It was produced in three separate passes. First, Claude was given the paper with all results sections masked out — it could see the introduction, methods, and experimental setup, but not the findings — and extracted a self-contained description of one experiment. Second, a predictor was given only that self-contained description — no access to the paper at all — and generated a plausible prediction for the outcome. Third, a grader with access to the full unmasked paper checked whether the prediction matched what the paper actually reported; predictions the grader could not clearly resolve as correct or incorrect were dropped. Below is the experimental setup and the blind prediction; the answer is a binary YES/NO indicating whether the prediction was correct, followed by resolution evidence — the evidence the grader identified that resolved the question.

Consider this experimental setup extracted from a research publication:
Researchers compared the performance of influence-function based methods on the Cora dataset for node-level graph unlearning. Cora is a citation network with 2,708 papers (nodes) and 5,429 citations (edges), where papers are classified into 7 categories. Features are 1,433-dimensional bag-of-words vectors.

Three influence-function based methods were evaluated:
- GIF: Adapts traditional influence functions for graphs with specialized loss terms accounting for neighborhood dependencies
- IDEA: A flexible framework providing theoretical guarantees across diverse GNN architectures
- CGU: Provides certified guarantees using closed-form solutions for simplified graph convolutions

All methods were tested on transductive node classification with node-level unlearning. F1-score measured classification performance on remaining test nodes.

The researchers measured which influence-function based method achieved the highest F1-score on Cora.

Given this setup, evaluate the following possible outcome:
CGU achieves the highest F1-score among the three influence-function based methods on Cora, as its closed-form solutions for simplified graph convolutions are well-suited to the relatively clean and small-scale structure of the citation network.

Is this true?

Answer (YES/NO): NO